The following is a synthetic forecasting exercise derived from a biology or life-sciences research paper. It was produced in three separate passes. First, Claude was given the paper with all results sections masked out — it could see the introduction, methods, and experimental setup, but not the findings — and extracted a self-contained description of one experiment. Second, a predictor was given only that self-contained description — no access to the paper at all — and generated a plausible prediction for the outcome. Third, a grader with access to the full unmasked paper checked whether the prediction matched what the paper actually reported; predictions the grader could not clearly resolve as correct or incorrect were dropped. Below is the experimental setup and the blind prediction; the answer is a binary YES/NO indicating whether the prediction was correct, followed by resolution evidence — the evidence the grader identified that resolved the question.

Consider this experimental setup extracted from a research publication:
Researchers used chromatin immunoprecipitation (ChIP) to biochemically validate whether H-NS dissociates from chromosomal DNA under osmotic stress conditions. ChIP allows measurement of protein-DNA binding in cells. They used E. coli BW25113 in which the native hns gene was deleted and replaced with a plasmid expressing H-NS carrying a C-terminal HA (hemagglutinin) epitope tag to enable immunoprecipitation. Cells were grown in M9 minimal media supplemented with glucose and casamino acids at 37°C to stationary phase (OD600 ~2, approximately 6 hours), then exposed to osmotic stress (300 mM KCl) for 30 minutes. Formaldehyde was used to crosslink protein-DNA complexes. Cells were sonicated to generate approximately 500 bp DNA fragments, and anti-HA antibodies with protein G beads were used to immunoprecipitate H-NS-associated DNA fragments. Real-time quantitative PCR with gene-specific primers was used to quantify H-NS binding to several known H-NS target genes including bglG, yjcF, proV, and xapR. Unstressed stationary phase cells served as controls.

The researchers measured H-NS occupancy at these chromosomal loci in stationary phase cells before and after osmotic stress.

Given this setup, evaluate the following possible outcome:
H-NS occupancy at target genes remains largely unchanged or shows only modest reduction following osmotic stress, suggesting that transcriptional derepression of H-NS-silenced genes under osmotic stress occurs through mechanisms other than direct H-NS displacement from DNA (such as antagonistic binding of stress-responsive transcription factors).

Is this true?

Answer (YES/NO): NO